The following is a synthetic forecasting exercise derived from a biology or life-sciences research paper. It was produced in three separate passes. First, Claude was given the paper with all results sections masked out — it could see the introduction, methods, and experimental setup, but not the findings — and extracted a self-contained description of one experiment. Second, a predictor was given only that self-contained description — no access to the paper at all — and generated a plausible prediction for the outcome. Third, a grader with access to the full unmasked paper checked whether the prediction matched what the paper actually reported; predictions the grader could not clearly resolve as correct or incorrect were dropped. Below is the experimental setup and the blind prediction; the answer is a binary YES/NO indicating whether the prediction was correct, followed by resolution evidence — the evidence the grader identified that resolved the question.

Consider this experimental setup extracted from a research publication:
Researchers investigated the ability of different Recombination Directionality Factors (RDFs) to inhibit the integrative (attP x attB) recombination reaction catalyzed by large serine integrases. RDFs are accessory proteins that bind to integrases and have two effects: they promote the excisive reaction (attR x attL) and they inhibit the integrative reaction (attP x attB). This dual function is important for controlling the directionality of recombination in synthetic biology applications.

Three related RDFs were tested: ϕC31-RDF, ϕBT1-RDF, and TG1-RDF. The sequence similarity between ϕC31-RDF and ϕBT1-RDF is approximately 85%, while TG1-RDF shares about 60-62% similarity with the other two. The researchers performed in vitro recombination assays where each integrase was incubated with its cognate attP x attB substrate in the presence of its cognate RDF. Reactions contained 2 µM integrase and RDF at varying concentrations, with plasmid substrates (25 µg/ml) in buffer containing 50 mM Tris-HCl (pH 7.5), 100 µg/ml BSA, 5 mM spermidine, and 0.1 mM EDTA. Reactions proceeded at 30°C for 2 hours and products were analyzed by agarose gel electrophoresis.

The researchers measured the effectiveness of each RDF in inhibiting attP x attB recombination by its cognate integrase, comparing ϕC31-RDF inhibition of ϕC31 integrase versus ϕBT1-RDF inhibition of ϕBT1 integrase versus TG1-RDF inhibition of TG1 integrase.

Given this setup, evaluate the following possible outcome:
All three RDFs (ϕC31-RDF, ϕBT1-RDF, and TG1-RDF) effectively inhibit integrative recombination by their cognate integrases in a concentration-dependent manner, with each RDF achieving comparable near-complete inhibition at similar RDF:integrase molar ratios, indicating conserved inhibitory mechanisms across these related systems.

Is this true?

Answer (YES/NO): NO